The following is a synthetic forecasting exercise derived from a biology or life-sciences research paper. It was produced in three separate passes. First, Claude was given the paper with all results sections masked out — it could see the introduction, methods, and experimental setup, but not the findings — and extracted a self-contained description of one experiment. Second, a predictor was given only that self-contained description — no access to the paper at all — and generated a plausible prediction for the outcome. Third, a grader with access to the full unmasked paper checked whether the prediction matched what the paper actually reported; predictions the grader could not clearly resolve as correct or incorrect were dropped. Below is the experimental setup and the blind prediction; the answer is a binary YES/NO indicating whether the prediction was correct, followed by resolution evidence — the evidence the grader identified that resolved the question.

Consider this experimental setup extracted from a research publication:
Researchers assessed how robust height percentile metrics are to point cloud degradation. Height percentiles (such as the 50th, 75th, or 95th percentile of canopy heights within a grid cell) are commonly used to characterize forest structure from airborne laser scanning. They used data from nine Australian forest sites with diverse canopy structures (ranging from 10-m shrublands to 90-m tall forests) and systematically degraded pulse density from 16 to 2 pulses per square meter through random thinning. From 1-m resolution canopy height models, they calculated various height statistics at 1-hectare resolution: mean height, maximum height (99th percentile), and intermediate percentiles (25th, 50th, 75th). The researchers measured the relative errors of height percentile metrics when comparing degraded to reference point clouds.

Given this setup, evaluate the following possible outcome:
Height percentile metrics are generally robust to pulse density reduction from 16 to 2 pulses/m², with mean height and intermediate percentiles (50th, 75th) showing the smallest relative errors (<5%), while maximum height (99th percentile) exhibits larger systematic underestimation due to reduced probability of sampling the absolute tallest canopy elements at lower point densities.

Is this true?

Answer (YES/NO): NO